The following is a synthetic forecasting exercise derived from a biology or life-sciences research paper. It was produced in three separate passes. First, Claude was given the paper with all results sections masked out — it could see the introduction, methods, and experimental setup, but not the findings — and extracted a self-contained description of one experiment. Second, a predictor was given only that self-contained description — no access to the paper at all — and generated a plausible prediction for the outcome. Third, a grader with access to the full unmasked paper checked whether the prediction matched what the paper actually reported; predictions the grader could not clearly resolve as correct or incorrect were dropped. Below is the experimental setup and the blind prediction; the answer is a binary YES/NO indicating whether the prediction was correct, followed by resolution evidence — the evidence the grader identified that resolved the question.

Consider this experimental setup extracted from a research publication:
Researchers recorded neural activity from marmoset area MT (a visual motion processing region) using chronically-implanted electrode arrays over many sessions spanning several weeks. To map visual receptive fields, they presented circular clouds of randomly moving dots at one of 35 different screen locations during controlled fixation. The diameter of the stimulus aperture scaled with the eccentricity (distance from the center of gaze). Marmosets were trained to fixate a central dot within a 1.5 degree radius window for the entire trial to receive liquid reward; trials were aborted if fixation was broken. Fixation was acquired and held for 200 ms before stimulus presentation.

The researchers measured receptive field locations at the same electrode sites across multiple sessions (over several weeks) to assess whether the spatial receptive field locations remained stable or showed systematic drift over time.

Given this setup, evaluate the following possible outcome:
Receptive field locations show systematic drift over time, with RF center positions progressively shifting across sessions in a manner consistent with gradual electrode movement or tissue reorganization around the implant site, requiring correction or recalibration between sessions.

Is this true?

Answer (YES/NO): NO